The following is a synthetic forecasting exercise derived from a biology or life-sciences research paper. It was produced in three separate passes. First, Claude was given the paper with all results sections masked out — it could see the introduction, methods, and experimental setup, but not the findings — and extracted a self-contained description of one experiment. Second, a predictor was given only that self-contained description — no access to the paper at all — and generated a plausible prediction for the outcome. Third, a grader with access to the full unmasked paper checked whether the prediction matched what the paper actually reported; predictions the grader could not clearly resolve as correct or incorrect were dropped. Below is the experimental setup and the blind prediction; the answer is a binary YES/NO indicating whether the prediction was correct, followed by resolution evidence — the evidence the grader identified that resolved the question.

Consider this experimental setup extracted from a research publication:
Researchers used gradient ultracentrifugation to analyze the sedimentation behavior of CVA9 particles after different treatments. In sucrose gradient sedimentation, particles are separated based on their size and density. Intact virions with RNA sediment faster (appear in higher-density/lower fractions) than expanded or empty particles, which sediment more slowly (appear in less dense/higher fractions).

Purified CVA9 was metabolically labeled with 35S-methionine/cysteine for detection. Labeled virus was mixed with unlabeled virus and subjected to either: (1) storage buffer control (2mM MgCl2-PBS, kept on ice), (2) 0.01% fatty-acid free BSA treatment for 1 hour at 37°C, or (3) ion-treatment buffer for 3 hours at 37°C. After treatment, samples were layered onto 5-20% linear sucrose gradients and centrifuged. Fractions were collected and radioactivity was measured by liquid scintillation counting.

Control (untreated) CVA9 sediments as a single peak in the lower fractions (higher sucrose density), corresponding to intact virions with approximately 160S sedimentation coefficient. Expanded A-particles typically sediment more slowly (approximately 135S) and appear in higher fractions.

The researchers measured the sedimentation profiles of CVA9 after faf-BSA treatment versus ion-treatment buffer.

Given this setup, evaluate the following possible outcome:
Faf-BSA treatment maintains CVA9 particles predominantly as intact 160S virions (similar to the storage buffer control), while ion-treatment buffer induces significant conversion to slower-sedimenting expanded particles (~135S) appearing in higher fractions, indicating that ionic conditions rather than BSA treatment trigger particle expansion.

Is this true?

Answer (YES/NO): NO